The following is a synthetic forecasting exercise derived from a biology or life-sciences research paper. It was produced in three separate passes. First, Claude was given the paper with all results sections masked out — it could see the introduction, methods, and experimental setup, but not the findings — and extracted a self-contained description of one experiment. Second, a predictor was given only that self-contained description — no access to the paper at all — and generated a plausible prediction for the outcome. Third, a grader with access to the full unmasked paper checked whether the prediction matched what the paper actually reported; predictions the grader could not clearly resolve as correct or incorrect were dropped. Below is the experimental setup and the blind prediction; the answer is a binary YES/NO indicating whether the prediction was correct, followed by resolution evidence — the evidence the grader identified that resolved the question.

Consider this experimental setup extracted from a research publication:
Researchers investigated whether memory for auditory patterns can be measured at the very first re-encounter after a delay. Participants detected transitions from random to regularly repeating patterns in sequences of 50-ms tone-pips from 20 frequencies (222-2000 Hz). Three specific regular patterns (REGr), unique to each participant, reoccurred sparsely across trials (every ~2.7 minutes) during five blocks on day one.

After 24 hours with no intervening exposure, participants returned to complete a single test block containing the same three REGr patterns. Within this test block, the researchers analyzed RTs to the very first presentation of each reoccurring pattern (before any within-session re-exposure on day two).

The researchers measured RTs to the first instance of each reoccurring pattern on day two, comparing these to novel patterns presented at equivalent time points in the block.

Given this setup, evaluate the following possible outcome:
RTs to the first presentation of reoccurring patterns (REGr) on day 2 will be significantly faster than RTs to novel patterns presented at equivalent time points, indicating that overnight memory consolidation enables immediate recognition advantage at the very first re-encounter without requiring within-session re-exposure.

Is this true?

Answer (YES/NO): YES